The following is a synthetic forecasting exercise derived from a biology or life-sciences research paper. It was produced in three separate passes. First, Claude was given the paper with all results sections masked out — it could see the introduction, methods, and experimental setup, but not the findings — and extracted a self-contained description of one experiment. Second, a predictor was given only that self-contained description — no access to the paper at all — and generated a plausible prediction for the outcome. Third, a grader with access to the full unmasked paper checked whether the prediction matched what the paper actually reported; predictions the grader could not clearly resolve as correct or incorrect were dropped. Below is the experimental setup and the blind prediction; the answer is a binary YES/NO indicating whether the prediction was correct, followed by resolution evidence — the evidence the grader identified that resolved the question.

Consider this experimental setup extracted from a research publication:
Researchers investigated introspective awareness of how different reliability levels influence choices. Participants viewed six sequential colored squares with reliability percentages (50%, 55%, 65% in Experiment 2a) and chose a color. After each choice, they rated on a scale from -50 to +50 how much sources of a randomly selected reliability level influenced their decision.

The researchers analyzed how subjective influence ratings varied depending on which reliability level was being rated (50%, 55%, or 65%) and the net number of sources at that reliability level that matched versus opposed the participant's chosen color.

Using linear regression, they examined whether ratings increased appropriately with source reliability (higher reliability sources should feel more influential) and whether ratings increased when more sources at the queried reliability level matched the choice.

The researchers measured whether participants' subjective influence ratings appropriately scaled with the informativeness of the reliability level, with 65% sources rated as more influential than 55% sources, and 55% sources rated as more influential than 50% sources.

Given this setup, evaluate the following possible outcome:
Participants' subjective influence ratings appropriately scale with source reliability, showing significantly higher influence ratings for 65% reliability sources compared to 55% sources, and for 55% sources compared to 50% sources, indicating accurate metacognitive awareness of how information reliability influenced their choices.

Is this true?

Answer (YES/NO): YES